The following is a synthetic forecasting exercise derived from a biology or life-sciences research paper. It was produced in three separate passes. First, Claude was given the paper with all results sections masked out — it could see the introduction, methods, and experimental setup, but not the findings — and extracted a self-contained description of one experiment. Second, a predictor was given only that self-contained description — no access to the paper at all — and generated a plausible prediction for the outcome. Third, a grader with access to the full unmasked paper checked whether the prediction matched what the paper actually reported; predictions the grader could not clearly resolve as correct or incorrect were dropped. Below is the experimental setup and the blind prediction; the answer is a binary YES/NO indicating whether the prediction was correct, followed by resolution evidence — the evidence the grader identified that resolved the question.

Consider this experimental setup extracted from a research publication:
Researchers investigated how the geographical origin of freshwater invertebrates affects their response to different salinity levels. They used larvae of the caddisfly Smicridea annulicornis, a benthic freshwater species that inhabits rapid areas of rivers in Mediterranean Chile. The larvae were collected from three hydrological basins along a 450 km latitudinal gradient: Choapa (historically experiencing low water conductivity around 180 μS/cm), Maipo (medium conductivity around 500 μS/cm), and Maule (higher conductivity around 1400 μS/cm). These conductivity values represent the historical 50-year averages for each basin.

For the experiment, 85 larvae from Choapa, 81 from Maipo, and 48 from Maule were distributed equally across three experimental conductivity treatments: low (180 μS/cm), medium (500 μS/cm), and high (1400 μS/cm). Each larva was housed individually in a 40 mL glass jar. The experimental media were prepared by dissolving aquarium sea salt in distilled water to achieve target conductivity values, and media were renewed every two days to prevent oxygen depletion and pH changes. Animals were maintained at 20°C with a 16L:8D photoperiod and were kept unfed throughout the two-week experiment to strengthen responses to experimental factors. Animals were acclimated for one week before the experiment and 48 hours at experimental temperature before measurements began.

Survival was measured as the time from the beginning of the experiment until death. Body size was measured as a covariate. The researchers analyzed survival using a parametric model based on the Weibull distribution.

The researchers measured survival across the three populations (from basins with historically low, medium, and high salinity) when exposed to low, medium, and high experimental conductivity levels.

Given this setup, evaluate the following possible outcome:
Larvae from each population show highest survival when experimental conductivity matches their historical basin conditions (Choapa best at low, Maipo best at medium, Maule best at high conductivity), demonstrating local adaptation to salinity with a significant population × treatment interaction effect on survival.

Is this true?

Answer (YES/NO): NO